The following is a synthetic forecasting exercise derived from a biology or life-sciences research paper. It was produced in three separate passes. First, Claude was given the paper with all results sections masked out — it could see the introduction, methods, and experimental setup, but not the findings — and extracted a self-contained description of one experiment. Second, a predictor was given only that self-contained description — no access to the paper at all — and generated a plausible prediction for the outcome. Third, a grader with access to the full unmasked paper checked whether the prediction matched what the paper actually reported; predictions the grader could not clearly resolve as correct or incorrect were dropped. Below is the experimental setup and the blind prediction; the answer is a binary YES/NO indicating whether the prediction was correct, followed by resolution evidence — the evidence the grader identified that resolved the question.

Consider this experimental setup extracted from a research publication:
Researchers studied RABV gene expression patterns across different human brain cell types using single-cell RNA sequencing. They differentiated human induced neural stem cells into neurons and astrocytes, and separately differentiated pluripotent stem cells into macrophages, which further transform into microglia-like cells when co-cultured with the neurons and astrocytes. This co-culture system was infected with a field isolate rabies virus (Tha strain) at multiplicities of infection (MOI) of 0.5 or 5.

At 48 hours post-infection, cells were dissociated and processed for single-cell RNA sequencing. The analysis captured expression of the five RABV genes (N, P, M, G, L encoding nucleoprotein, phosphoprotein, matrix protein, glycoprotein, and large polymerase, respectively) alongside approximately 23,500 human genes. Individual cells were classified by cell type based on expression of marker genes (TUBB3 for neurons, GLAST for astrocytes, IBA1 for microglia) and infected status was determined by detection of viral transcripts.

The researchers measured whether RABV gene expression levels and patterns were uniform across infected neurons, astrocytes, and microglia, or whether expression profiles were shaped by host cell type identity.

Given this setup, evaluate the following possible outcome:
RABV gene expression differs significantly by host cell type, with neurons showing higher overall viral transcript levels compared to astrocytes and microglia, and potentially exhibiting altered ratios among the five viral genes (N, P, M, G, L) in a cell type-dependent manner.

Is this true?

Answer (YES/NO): NO